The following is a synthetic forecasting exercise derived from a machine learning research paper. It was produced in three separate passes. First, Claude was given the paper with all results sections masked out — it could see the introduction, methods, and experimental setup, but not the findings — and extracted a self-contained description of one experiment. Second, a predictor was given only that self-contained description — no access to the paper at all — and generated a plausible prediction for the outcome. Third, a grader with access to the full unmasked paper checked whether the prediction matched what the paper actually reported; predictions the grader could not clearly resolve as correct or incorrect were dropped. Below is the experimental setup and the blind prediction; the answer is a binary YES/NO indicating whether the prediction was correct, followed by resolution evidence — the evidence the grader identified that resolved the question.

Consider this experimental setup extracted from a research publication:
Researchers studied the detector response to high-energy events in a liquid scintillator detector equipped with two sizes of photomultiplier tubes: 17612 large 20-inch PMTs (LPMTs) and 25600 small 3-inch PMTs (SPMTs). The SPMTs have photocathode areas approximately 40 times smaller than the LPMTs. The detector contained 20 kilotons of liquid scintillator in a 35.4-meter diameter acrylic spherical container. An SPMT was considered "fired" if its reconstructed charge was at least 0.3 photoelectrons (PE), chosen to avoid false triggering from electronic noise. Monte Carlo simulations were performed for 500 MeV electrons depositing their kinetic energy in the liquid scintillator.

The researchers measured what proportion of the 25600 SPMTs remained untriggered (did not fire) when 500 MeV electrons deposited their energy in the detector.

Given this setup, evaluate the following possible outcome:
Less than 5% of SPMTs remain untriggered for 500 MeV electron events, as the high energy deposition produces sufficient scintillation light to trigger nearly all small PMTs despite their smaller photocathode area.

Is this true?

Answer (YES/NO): NO